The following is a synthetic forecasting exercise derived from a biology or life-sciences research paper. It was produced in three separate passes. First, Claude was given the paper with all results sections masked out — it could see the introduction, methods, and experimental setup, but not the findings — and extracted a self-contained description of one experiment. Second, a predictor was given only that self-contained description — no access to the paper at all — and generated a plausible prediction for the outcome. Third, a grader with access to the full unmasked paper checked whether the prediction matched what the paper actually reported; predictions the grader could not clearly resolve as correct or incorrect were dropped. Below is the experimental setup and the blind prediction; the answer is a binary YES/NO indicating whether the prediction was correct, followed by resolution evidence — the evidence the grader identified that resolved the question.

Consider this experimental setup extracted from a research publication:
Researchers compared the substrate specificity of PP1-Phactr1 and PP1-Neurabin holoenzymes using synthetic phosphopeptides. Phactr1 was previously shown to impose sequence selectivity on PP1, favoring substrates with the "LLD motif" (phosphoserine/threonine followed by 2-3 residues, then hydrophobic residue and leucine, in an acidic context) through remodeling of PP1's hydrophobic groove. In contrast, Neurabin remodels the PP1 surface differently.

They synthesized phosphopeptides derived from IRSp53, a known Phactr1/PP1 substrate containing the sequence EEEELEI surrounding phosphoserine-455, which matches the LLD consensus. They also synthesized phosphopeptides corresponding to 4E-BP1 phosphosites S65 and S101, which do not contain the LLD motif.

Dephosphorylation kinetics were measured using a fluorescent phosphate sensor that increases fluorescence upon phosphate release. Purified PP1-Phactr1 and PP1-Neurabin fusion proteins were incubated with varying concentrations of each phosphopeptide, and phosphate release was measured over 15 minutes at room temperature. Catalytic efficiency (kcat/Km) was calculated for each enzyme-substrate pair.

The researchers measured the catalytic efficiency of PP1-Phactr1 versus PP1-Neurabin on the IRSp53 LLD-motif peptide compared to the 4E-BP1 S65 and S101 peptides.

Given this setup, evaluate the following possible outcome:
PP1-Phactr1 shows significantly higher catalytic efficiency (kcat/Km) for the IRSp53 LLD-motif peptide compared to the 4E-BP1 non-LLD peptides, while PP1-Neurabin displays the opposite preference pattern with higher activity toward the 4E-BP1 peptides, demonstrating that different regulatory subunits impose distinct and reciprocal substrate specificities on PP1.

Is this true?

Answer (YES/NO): NO